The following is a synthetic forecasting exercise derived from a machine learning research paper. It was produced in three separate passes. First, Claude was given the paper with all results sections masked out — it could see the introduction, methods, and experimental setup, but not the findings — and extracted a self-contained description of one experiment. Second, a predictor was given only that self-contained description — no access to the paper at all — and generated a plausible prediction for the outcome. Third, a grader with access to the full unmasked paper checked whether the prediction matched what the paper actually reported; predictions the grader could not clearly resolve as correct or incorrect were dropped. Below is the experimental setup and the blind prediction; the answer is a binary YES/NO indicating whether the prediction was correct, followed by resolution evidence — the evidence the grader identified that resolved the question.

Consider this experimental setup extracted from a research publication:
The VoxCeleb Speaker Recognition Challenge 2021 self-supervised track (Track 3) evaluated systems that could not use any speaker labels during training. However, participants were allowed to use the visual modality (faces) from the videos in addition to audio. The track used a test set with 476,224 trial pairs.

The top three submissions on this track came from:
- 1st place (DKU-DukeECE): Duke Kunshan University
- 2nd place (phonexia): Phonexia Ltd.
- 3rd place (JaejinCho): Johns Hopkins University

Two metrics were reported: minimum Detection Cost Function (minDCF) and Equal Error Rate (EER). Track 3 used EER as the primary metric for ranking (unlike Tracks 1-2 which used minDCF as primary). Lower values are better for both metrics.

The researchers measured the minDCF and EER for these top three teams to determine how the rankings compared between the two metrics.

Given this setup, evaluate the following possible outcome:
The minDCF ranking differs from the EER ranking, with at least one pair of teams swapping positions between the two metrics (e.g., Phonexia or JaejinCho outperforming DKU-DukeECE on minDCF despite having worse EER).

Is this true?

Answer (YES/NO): YES